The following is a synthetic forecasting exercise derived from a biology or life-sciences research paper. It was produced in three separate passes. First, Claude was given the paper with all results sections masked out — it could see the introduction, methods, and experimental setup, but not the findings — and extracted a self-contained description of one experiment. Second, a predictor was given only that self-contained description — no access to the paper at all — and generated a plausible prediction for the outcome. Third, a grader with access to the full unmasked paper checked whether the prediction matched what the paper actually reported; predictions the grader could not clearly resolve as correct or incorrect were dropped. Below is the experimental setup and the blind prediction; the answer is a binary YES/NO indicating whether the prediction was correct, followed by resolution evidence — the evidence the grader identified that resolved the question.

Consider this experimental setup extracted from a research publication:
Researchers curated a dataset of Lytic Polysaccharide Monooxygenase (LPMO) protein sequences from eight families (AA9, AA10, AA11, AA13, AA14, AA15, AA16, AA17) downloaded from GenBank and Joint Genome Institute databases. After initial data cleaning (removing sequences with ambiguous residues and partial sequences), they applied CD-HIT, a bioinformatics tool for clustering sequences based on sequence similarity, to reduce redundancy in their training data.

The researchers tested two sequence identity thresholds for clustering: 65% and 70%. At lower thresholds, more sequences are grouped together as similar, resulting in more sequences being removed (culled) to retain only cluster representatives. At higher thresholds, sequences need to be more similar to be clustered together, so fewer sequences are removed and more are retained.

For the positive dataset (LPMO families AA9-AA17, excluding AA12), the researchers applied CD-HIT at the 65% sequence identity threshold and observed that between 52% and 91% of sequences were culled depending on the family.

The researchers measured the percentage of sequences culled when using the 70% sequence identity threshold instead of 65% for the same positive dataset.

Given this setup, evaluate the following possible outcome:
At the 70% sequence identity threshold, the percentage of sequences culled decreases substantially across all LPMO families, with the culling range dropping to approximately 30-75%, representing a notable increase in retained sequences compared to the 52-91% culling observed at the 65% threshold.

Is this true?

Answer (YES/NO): NO